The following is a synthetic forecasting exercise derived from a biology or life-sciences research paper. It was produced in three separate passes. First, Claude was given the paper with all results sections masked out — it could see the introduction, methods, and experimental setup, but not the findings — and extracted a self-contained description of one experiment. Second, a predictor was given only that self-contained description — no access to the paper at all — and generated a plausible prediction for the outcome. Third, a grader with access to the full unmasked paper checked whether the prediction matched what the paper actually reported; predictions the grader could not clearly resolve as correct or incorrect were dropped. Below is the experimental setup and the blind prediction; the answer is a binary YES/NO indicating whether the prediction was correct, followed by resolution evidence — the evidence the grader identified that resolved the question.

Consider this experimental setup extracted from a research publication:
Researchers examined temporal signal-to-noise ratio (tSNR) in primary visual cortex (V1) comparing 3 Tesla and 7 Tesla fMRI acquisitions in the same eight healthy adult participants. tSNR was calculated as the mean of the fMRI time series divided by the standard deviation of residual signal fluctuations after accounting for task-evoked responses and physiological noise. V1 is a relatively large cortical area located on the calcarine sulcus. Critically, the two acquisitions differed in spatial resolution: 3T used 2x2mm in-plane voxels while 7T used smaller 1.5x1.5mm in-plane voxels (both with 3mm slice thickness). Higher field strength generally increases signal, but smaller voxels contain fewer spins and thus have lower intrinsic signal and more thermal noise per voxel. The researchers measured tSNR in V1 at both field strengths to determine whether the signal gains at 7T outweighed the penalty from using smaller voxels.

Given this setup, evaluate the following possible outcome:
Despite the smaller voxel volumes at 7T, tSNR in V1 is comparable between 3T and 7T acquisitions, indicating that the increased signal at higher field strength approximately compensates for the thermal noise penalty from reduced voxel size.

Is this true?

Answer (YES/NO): YES